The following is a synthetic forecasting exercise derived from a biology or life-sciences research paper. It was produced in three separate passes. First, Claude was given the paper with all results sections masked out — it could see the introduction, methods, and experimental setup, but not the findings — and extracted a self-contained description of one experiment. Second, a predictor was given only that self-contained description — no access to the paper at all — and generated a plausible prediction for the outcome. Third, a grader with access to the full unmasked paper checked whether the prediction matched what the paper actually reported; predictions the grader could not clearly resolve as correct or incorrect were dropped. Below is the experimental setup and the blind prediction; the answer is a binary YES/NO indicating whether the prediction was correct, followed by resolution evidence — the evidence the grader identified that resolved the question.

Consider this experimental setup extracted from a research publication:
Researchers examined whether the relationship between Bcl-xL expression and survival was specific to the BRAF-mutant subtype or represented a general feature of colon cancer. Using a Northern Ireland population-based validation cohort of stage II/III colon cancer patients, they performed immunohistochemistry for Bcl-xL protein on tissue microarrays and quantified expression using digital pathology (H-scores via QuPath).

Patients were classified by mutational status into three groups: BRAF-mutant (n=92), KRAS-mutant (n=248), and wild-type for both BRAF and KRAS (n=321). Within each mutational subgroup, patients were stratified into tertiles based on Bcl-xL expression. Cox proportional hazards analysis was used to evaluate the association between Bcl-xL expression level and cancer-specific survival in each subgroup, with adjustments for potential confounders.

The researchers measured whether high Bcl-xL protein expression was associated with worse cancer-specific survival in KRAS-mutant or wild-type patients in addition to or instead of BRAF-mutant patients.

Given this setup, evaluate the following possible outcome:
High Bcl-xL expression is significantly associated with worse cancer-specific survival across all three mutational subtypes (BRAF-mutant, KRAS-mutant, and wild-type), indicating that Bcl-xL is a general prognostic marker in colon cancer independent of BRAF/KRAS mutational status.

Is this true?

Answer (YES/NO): NO